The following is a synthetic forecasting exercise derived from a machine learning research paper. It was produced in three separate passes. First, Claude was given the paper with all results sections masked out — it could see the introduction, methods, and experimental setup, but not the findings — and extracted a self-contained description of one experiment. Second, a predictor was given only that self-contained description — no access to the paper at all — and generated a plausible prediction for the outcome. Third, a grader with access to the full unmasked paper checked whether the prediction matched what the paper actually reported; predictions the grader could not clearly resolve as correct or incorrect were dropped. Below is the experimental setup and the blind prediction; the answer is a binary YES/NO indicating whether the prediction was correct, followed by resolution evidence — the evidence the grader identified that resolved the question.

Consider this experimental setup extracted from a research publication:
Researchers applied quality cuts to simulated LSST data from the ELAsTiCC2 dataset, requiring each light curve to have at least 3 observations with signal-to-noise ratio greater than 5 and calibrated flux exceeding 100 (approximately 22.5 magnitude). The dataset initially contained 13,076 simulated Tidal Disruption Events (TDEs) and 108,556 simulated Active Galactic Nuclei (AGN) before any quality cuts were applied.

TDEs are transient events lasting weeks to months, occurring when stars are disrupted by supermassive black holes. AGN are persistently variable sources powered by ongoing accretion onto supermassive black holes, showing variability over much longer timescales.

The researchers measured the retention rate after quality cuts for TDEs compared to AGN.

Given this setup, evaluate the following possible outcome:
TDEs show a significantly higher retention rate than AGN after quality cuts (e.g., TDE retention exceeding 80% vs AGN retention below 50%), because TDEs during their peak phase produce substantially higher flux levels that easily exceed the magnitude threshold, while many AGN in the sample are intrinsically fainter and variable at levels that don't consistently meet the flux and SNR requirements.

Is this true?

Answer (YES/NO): NO